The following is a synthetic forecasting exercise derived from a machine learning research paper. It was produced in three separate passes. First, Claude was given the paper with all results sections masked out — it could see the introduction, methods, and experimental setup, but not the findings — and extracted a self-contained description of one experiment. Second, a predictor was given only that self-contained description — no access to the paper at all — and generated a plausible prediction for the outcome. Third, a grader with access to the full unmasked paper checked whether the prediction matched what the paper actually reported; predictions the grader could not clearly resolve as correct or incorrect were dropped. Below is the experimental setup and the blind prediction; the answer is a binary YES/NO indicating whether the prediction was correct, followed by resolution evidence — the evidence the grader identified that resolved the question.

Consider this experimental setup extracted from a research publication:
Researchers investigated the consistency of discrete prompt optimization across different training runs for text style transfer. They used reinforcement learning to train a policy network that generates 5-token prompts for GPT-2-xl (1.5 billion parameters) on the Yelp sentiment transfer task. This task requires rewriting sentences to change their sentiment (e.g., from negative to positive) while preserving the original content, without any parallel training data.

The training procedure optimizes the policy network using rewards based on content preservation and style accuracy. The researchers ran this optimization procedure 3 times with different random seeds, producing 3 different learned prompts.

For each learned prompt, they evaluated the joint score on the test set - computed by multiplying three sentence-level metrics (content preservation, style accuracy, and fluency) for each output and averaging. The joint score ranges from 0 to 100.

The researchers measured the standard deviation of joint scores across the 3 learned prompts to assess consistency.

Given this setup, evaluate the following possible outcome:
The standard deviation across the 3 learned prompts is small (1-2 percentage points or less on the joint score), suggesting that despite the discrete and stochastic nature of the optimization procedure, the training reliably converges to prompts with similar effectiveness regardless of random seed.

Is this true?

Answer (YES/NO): NO